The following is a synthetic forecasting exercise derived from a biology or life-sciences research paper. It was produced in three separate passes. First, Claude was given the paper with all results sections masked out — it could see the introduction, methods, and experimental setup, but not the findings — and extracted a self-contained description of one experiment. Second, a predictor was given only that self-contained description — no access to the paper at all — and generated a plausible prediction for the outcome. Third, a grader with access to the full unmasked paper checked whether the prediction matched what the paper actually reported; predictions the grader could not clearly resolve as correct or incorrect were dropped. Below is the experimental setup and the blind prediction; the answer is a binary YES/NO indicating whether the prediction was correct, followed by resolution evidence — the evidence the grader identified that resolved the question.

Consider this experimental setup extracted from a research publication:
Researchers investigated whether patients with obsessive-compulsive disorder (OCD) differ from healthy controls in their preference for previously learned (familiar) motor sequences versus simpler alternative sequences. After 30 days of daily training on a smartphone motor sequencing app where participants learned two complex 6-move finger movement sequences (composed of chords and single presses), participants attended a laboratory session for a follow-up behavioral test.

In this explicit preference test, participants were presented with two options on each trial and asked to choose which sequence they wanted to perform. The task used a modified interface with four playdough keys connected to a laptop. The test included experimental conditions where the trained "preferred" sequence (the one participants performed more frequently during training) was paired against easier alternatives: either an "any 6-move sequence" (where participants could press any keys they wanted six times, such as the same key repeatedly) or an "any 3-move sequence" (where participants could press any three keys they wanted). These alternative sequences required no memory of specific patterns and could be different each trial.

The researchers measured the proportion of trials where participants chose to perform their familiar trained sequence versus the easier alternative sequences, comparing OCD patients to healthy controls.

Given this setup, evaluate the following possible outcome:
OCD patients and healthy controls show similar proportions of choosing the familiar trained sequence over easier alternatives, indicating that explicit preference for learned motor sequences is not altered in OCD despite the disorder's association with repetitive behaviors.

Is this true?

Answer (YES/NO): YES